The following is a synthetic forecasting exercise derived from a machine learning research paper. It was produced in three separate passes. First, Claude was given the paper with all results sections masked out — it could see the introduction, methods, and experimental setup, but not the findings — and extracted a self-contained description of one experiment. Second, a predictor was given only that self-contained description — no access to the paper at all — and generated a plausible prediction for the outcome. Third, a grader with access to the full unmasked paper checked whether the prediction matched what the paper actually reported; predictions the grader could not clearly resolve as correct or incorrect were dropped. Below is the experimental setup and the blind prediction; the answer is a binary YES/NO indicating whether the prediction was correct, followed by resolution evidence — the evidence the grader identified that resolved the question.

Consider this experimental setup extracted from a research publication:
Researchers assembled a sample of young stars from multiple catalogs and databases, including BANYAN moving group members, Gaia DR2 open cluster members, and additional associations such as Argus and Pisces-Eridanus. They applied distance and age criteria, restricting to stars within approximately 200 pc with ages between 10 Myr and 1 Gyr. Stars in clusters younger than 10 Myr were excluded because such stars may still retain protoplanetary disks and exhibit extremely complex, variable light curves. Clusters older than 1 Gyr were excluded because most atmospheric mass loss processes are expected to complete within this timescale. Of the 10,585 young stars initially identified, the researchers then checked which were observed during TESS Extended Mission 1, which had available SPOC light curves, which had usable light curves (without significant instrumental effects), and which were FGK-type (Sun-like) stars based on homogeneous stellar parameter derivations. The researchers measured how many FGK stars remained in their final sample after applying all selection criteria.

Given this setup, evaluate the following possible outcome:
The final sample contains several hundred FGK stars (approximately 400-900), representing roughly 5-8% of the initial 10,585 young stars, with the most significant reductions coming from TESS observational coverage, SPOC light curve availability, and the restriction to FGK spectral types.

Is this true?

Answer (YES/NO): NO